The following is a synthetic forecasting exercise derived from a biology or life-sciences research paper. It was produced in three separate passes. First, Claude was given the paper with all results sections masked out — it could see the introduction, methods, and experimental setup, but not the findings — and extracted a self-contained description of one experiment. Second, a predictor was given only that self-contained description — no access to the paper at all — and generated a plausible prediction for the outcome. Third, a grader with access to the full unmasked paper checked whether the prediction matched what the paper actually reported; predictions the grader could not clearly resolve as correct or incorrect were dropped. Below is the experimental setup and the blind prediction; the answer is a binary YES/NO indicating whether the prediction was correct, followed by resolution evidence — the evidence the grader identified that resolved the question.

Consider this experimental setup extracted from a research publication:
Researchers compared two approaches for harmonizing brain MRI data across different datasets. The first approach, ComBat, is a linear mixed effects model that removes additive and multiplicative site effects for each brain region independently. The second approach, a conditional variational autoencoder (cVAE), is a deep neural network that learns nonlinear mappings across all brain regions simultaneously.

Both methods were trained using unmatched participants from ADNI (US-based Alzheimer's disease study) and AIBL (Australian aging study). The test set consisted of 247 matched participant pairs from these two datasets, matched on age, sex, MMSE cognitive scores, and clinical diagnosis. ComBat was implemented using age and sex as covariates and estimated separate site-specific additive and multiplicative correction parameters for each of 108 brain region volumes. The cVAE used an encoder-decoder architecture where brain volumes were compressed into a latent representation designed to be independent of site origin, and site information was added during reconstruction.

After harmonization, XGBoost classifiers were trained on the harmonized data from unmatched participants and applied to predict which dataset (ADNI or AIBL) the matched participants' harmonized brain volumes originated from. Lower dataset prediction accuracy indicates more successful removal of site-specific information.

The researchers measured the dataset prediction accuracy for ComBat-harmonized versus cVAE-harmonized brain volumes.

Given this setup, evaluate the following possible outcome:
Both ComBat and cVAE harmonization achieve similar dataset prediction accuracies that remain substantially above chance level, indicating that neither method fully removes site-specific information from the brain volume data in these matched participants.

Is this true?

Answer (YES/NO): NO